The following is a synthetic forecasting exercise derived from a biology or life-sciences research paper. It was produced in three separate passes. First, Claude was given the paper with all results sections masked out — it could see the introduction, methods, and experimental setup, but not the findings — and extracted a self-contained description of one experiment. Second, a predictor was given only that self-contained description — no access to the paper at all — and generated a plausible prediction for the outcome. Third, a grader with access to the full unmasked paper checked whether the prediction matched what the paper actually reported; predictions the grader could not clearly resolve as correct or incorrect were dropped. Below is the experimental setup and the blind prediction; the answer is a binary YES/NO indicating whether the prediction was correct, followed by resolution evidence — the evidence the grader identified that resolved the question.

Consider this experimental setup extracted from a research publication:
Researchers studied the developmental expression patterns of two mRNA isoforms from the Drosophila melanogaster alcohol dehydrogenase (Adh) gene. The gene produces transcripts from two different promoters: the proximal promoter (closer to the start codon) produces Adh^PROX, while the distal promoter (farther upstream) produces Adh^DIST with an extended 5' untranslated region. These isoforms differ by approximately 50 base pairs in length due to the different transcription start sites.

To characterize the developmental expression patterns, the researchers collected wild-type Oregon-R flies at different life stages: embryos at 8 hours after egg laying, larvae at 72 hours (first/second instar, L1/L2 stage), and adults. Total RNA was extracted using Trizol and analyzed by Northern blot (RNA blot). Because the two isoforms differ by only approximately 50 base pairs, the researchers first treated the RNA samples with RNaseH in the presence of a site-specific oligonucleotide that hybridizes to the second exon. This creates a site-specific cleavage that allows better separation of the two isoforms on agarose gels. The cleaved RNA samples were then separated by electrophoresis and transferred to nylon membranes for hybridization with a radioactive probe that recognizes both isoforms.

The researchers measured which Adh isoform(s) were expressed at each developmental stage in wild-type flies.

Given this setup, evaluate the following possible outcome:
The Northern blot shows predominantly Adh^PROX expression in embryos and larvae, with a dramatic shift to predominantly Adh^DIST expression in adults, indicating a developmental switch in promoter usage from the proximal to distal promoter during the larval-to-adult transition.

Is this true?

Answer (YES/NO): NO